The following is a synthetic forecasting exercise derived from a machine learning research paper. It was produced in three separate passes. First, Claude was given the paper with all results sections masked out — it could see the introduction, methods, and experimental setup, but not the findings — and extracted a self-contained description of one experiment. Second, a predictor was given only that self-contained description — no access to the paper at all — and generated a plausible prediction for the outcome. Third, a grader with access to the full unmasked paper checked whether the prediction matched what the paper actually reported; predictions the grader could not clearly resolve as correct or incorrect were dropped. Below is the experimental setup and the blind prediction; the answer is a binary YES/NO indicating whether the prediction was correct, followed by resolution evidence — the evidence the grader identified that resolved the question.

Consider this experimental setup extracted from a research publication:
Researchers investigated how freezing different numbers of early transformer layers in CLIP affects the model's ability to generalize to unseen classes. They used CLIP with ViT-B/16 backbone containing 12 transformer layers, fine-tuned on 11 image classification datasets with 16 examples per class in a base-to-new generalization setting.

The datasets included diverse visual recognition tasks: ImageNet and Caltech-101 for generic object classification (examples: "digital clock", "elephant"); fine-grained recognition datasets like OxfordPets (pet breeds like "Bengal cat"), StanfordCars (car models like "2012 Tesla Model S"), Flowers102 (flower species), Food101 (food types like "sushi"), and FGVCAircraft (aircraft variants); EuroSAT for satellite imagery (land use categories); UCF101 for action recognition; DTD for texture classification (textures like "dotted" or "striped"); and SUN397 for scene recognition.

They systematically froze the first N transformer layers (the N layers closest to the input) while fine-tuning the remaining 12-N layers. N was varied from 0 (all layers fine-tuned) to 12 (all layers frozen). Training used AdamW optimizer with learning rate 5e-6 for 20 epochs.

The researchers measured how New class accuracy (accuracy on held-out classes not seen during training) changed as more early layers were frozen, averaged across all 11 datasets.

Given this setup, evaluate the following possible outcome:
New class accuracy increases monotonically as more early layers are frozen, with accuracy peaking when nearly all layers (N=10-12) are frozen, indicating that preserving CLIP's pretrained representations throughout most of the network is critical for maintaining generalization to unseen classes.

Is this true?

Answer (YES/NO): NO